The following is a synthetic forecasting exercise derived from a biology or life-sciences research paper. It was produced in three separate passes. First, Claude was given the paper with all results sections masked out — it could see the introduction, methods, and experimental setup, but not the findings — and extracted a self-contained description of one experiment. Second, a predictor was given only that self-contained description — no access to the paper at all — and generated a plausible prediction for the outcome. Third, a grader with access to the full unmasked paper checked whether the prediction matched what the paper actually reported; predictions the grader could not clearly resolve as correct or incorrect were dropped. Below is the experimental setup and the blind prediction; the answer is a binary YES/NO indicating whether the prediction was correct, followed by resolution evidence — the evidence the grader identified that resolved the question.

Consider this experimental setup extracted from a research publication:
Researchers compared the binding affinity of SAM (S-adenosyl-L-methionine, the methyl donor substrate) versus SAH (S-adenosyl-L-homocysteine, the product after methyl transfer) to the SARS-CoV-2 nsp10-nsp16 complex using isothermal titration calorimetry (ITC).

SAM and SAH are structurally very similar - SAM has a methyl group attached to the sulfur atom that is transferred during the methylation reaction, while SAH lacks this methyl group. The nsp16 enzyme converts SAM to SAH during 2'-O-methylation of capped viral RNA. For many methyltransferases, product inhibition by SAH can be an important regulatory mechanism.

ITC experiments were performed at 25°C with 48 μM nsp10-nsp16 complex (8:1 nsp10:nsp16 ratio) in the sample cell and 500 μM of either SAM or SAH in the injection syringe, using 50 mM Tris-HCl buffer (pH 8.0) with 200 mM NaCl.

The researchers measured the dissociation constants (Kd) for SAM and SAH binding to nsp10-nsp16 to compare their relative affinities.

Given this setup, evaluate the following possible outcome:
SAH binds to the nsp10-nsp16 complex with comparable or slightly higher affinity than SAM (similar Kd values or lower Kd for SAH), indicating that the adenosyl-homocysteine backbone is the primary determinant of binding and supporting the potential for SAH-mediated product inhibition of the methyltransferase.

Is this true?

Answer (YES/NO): NO